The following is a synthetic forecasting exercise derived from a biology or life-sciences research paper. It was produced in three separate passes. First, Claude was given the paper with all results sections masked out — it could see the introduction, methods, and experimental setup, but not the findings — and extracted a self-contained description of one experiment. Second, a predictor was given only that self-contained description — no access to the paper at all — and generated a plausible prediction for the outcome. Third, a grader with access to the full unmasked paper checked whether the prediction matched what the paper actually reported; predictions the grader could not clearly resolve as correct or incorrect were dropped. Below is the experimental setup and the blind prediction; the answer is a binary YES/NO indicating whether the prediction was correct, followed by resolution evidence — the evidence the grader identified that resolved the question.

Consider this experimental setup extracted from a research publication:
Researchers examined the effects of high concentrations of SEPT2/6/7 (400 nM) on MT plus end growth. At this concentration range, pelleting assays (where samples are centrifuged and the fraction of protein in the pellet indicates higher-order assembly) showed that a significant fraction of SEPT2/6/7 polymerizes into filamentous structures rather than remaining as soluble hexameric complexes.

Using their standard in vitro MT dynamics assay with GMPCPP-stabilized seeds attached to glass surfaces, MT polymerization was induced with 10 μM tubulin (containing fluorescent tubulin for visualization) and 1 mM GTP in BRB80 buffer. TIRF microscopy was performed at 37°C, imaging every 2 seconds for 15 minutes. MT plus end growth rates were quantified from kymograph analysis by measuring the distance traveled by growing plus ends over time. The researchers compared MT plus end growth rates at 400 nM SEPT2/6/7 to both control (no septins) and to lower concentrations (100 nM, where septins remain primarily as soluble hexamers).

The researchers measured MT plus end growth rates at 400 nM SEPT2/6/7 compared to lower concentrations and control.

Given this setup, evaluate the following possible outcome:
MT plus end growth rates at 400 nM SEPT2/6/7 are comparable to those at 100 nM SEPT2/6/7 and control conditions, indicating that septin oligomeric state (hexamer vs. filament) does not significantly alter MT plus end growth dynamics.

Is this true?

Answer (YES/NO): YES